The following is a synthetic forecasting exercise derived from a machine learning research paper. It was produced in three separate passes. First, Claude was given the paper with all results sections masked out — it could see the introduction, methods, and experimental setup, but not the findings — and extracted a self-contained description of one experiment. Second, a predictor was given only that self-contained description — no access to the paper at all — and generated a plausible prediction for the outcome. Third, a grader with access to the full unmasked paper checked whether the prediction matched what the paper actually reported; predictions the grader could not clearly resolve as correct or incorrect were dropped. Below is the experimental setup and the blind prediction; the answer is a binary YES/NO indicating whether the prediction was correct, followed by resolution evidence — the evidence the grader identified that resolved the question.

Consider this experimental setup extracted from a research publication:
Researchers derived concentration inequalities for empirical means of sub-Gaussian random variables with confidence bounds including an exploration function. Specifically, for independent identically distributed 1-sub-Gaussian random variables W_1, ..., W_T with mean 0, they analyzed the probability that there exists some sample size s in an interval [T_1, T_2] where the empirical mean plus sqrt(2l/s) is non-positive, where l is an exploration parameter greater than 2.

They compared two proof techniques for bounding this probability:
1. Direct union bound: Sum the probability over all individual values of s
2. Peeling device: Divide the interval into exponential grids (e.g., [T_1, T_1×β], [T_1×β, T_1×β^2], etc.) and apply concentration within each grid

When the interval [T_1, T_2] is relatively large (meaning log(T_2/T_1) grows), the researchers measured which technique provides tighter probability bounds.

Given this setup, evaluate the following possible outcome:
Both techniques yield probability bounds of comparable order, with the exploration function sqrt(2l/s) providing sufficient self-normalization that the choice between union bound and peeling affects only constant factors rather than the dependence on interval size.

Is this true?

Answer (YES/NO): NO